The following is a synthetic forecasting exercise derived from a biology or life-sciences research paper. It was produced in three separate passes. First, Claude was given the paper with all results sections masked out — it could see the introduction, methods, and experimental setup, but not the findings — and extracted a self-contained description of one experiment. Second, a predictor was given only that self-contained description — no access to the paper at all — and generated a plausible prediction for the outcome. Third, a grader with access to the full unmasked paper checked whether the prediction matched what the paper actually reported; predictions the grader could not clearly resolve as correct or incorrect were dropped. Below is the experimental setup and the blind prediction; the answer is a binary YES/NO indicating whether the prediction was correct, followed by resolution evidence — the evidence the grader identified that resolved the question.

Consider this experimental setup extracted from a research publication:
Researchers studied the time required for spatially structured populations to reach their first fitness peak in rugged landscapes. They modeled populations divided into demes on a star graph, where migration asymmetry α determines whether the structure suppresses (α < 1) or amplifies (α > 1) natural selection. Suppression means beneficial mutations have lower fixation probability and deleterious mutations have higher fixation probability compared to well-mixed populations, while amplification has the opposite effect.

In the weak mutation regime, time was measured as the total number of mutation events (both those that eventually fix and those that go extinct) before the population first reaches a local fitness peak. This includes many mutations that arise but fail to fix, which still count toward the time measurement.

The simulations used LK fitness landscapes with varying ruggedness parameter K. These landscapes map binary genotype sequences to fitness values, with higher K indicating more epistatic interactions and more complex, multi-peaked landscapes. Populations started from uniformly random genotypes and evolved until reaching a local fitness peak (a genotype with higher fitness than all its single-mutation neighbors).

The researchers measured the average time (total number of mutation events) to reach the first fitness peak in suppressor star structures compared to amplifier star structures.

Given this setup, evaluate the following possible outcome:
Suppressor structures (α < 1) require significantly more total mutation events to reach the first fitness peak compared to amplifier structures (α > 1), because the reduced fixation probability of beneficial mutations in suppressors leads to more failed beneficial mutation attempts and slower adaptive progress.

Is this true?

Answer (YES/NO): YES